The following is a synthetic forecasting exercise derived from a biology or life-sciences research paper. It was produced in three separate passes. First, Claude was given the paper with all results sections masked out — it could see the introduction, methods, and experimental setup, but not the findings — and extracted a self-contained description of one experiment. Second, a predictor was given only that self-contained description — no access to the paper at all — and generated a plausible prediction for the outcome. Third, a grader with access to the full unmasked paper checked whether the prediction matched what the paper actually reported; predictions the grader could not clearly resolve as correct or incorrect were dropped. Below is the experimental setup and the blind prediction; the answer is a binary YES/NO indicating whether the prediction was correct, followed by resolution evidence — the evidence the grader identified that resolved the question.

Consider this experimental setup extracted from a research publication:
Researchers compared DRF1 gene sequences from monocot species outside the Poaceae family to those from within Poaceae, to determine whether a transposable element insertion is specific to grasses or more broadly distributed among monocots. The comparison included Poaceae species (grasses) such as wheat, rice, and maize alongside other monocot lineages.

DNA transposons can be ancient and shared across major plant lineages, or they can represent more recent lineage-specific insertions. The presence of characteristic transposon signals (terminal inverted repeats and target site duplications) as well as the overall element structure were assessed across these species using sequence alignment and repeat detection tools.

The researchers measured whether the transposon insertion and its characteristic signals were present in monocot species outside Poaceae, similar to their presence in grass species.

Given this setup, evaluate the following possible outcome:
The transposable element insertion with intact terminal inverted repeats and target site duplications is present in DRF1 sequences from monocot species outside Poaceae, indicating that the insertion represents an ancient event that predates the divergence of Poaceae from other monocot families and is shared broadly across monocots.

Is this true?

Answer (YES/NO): NO